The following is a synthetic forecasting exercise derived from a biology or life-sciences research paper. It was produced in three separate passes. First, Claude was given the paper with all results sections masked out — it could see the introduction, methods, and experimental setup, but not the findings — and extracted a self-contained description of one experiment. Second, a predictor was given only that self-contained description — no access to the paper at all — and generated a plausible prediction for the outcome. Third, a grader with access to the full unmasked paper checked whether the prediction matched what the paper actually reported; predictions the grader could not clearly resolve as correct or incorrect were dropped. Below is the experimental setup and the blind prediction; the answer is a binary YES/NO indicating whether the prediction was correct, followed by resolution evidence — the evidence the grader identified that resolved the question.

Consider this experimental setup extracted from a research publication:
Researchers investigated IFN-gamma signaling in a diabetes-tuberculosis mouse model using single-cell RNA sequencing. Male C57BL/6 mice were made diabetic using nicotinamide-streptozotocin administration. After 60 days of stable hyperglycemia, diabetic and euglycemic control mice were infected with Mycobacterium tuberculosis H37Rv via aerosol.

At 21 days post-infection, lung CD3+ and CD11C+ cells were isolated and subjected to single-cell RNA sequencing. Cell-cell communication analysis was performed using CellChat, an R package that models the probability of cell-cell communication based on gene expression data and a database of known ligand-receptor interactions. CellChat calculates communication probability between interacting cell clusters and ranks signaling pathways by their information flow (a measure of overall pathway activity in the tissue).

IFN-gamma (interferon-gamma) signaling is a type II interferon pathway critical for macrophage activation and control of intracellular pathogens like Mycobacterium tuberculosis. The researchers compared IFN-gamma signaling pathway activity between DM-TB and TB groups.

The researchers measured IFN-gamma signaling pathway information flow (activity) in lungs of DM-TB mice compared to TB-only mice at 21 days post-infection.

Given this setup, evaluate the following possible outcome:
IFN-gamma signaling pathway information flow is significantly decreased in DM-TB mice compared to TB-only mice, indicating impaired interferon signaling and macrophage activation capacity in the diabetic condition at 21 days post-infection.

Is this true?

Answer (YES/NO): YES